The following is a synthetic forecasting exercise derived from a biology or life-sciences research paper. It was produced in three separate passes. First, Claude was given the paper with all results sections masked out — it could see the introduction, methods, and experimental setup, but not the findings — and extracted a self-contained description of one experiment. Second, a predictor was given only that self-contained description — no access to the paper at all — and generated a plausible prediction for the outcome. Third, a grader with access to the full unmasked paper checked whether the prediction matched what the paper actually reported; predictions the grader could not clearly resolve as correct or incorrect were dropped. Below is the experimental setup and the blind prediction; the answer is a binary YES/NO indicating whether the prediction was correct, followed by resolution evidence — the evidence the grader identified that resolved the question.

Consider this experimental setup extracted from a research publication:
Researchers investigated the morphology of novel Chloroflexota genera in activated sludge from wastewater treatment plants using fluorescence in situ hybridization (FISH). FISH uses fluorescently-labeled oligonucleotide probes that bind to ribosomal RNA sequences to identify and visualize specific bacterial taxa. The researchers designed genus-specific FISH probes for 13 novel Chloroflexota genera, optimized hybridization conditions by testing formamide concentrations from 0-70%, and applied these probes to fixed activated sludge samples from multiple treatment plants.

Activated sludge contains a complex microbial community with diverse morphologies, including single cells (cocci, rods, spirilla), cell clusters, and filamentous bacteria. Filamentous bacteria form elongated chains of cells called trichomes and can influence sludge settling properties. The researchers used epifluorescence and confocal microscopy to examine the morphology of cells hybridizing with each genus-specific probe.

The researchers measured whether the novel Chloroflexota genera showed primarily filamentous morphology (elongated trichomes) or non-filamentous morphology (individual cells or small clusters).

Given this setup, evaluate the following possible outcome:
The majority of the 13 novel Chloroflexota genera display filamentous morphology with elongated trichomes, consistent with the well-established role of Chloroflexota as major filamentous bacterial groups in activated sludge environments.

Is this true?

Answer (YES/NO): YES